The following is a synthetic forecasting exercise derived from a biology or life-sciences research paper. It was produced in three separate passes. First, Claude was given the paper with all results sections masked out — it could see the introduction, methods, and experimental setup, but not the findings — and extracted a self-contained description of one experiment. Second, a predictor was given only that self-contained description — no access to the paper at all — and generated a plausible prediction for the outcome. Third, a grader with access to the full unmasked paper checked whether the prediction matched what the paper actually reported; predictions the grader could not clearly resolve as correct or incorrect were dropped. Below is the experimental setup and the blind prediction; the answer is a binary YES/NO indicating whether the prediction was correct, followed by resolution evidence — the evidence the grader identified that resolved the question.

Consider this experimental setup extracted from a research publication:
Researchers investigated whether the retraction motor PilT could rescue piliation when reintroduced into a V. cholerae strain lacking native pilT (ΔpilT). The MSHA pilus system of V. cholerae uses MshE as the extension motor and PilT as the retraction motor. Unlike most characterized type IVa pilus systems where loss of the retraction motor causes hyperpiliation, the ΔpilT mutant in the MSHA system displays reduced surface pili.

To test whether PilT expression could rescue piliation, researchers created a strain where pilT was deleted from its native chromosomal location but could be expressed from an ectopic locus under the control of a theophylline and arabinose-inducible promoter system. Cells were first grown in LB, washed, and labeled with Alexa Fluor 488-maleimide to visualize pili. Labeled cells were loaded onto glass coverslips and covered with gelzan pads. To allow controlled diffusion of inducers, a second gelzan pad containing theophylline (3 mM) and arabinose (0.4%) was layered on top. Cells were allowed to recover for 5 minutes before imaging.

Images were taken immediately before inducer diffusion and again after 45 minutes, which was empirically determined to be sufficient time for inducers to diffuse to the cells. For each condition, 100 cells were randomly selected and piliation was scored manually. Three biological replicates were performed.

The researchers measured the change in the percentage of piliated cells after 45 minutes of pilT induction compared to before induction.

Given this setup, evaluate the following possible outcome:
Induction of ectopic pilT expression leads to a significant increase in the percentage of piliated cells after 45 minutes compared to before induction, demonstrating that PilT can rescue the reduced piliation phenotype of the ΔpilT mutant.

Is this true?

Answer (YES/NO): YES